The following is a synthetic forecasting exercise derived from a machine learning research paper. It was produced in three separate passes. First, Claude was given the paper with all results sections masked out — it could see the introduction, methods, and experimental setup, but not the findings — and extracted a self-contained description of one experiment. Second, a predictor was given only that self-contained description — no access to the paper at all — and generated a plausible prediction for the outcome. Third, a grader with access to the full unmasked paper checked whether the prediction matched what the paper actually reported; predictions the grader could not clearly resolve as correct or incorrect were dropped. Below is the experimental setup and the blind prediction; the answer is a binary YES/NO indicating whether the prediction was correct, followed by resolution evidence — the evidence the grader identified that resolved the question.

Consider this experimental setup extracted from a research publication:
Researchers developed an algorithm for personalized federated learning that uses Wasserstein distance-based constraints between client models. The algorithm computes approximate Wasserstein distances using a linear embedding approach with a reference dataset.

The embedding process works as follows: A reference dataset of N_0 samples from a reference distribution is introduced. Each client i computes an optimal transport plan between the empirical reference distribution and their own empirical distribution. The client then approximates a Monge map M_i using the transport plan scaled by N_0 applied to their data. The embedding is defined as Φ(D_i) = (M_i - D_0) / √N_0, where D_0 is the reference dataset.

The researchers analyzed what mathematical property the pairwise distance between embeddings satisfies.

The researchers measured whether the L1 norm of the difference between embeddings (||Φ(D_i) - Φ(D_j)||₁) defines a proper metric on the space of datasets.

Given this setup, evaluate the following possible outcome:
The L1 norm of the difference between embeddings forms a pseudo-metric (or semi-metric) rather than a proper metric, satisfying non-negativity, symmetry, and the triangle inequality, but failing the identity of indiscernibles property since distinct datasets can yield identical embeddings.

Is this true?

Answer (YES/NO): NO